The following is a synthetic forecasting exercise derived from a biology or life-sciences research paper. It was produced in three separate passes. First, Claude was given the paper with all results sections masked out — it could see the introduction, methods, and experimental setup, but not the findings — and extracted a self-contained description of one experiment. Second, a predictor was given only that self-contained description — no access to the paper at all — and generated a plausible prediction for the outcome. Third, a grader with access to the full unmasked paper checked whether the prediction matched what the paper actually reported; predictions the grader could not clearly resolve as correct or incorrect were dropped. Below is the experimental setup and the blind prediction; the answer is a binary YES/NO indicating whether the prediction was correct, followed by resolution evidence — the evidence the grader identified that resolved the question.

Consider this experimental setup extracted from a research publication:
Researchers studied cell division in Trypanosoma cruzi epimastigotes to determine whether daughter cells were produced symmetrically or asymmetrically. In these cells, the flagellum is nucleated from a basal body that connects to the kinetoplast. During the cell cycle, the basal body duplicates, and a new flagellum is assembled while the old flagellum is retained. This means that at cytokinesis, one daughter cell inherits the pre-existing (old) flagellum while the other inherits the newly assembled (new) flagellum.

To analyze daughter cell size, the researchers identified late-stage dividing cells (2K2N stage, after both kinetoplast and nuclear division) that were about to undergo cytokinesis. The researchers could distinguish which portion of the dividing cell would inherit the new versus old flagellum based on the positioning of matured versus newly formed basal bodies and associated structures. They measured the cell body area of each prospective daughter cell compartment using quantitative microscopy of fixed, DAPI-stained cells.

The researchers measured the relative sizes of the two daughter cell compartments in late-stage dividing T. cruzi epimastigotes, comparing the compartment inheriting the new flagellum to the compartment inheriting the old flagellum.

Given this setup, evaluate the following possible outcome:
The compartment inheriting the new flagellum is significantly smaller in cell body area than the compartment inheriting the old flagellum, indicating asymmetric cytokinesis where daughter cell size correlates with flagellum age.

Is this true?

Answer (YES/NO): YES